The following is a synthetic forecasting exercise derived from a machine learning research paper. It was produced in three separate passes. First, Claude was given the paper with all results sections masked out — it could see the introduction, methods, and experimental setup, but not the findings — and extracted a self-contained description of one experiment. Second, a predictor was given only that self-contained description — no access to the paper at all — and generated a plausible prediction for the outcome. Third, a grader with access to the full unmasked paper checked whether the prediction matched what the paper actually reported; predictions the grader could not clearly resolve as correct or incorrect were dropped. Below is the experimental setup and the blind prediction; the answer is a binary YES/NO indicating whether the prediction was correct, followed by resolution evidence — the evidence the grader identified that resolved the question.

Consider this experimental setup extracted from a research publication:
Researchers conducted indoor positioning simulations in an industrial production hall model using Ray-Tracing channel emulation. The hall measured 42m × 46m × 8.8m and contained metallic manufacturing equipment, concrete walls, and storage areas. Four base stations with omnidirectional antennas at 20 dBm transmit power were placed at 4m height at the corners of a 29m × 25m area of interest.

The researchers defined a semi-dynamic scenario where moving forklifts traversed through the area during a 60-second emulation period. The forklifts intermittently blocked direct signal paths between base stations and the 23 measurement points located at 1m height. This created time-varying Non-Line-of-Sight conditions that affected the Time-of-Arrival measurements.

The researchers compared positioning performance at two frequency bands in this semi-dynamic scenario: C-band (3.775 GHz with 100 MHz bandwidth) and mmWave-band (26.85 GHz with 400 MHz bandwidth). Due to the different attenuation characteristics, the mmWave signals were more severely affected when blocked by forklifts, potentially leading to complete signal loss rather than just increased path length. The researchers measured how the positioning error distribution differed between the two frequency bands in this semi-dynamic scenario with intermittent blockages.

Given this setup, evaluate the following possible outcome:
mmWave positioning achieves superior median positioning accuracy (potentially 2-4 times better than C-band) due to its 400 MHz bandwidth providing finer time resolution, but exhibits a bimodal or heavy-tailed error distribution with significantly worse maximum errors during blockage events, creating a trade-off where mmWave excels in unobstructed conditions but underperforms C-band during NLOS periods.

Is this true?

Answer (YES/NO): NO